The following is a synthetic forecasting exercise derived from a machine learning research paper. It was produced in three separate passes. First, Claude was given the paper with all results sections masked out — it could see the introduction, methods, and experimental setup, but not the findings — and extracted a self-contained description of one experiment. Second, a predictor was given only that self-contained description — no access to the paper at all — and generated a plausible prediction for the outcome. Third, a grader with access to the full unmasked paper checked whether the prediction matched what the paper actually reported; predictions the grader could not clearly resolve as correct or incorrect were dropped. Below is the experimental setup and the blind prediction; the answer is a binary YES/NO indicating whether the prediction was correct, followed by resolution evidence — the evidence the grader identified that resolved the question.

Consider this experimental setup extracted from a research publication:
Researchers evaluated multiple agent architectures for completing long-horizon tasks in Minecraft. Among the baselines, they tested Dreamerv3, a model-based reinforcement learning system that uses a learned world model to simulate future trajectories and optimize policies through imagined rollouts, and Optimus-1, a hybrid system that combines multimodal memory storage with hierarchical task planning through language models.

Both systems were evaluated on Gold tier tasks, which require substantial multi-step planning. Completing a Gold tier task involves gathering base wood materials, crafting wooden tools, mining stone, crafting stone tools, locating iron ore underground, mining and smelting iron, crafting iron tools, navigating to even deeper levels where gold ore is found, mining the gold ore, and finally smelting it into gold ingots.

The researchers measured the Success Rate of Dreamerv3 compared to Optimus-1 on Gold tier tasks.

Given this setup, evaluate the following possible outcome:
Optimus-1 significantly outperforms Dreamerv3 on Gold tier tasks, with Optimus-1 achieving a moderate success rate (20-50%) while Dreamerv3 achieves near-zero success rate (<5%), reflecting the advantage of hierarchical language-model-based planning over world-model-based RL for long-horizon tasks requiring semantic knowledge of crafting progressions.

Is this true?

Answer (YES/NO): NO